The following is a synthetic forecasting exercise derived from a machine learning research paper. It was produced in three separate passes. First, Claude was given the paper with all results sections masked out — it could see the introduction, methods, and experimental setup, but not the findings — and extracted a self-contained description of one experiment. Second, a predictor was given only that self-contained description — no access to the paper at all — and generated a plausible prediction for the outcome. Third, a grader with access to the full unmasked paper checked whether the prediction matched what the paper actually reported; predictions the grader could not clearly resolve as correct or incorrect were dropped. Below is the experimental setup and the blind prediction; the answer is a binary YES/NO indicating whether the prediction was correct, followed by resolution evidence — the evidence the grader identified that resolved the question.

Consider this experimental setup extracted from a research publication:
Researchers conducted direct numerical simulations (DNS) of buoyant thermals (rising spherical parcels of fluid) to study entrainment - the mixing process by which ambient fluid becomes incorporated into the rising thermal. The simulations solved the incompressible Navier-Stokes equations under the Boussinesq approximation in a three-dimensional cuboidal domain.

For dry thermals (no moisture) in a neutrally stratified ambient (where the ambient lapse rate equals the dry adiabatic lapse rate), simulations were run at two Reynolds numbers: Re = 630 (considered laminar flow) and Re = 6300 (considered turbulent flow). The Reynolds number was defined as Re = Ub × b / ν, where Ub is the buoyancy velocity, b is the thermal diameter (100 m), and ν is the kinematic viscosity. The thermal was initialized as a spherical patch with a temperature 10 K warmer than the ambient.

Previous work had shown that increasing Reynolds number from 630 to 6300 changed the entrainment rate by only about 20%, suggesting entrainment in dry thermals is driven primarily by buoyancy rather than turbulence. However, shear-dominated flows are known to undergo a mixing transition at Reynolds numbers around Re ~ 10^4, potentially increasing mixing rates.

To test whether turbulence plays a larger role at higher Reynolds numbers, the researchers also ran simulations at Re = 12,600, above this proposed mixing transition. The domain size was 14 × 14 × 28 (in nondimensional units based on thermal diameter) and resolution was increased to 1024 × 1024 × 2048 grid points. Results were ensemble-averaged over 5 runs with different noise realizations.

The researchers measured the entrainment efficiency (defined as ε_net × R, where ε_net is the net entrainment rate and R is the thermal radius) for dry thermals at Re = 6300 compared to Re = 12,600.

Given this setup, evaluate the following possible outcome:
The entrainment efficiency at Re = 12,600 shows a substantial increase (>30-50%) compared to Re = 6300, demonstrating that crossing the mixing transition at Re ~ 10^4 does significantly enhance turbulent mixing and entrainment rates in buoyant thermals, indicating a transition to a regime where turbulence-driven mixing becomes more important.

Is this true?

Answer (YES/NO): NO